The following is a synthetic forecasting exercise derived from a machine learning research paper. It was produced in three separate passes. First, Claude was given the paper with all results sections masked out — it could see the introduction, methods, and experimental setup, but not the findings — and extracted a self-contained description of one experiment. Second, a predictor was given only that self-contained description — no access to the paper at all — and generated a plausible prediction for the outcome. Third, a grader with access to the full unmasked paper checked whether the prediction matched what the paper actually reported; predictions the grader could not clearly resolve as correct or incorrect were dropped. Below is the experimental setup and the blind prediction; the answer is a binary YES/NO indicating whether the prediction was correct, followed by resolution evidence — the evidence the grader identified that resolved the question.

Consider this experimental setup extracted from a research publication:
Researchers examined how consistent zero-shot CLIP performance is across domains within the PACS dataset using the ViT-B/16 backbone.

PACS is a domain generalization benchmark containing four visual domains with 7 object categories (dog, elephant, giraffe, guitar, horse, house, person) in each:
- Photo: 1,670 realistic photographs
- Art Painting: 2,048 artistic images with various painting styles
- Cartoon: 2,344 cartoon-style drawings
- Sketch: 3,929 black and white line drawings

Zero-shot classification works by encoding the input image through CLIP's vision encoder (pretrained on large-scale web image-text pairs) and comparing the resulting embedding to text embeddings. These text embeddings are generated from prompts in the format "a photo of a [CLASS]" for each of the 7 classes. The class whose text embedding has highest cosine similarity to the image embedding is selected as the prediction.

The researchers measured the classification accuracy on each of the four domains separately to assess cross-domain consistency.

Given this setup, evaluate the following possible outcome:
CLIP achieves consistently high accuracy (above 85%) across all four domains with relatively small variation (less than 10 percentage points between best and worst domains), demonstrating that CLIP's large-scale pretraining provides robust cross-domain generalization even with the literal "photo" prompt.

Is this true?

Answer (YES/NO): NO